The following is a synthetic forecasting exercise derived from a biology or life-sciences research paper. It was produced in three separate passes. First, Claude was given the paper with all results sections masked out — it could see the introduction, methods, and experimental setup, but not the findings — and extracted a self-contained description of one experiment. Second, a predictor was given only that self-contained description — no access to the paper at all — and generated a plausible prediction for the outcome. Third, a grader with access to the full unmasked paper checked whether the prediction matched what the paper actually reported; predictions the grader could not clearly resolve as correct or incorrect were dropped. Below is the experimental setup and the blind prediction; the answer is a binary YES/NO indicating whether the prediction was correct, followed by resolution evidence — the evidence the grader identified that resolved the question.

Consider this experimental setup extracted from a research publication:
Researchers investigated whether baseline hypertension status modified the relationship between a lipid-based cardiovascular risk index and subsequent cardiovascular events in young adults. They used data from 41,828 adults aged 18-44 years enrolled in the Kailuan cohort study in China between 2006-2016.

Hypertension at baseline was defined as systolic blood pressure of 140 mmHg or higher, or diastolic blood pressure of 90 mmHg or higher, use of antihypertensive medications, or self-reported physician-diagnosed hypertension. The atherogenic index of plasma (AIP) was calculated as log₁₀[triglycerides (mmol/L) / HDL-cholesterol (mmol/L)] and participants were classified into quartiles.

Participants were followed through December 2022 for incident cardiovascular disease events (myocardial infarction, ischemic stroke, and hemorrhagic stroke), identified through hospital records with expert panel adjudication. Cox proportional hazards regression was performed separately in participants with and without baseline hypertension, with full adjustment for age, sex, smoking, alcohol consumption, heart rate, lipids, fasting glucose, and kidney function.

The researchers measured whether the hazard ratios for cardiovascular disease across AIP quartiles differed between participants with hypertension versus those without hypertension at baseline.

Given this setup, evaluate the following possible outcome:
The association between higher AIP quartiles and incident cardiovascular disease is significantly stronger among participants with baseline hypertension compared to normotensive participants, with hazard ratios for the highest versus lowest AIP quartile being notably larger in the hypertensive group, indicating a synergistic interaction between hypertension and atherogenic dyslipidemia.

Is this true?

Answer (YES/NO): NO